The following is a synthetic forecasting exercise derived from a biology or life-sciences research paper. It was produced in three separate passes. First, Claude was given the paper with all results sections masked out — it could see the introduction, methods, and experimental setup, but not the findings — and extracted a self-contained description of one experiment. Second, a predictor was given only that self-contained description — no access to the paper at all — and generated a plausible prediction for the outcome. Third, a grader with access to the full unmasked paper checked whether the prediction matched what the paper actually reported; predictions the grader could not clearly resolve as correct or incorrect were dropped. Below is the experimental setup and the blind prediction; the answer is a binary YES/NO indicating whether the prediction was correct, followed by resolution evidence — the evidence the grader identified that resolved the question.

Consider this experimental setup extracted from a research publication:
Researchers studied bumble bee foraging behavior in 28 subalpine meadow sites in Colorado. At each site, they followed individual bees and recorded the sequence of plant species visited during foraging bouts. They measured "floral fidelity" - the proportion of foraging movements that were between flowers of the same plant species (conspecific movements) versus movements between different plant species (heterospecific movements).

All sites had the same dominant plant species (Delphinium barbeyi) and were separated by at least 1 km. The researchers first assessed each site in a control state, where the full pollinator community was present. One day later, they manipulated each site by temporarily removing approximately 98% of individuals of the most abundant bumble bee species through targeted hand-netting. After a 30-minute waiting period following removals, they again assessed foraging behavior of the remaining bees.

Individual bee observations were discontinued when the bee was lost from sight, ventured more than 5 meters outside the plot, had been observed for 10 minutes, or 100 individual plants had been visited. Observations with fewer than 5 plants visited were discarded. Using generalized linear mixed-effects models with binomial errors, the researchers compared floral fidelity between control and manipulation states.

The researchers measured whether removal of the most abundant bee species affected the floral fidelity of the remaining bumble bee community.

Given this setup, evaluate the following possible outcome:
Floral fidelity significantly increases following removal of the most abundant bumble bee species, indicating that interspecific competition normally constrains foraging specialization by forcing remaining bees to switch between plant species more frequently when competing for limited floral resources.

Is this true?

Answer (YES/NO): NO